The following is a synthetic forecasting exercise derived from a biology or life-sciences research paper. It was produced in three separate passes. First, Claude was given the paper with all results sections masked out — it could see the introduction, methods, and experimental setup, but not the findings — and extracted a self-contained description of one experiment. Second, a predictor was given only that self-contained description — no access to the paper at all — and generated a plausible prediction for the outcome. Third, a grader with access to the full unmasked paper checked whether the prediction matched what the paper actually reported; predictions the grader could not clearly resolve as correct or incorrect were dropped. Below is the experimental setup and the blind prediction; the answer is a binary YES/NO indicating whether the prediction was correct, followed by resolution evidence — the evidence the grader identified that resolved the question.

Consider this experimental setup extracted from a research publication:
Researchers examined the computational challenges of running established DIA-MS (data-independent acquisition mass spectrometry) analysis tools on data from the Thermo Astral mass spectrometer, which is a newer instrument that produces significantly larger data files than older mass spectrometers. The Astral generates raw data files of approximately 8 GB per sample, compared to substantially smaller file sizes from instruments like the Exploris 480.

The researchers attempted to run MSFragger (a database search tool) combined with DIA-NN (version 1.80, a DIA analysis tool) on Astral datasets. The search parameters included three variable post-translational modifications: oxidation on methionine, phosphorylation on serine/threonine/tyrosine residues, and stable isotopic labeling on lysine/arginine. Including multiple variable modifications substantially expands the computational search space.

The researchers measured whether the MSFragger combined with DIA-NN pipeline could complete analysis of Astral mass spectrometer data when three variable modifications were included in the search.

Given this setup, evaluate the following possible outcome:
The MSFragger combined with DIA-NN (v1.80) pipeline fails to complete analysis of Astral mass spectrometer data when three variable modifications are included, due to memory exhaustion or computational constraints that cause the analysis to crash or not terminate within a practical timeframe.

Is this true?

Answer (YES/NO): YES